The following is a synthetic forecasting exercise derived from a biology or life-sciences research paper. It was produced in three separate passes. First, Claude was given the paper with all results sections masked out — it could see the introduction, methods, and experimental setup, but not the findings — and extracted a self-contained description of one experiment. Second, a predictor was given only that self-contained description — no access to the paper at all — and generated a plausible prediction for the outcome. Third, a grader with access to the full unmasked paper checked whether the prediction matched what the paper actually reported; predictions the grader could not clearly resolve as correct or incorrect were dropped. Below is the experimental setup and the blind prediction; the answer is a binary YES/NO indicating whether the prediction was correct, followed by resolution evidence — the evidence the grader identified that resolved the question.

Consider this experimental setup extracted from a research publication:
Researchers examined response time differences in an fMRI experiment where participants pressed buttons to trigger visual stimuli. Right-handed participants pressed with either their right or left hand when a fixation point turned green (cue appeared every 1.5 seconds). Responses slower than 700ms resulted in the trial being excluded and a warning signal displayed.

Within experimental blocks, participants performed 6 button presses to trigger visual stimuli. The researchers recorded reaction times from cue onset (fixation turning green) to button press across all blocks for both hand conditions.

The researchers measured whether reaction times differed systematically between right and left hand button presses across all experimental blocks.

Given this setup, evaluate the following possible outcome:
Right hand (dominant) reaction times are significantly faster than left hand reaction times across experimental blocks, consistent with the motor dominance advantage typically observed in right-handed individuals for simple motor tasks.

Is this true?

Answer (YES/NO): NO